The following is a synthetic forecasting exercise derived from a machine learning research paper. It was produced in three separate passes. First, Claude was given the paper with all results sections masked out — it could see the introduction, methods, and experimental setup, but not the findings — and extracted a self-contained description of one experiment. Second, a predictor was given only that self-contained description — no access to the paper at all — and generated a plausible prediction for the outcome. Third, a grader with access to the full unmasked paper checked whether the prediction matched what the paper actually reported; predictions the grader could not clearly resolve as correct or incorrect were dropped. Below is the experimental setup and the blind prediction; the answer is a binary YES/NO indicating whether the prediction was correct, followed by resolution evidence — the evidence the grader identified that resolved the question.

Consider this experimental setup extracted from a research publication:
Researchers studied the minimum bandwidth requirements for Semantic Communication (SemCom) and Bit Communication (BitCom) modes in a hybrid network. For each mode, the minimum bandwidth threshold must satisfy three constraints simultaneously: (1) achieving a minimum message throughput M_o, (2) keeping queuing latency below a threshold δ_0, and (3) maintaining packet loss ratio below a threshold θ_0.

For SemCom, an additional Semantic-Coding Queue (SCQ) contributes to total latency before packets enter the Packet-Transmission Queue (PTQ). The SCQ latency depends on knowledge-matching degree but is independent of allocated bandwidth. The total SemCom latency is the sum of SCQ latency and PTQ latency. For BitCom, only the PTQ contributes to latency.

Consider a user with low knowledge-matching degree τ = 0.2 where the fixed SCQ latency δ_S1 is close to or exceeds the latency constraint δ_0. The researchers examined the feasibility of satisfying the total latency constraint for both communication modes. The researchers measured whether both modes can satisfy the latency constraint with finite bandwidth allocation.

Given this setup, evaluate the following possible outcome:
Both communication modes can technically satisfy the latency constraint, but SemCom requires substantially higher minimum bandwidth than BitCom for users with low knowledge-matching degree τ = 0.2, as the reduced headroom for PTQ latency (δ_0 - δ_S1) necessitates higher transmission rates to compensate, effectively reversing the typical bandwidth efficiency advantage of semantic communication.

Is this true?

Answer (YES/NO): NO